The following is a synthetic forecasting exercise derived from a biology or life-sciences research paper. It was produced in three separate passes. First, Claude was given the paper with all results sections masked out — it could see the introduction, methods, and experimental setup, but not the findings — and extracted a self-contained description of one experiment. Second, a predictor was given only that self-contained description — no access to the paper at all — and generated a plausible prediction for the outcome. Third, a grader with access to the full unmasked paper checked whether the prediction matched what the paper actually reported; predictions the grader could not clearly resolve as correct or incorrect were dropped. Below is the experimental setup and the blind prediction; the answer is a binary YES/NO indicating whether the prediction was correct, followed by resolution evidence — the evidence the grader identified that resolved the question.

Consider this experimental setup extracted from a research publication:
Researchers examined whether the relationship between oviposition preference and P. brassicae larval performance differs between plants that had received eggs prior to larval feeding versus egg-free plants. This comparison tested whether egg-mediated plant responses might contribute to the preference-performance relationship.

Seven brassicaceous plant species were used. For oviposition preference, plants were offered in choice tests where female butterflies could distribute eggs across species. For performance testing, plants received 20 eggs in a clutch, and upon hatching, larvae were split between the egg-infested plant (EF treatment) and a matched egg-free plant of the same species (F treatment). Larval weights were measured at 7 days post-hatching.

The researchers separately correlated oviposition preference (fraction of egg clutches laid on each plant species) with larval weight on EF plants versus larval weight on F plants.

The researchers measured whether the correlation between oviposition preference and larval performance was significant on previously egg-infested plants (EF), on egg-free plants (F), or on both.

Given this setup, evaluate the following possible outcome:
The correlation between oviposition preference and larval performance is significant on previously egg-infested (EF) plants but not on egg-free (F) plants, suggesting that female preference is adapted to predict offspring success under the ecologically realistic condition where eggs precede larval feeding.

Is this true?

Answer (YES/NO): YES